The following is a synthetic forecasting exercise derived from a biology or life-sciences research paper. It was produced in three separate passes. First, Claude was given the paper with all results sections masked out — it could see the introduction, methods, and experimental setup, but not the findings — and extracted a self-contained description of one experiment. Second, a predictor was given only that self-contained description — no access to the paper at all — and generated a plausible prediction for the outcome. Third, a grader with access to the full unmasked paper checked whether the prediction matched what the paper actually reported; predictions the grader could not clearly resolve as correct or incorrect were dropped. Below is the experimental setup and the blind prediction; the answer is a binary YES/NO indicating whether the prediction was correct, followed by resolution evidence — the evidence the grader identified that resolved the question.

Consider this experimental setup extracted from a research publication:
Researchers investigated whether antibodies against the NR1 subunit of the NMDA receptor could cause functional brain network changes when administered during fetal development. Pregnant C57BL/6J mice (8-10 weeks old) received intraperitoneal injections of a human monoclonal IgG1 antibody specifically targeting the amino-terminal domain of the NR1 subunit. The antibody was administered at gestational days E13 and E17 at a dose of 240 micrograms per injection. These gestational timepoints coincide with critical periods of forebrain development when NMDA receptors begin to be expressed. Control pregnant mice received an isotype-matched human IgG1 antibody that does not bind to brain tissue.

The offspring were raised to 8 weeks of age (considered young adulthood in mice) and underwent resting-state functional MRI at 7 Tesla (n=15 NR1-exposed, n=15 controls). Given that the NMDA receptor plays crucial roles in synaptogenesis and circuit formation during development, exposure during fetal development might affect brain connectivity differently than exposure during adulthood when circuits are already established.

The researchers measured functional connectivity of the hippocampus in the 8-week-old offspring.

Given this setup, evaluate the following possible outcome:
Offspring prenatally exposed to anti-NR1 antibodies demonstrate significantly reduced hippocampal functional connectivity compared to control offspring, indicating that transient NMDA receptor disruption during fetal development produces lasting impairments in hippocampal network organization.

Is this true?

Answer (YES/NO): YES